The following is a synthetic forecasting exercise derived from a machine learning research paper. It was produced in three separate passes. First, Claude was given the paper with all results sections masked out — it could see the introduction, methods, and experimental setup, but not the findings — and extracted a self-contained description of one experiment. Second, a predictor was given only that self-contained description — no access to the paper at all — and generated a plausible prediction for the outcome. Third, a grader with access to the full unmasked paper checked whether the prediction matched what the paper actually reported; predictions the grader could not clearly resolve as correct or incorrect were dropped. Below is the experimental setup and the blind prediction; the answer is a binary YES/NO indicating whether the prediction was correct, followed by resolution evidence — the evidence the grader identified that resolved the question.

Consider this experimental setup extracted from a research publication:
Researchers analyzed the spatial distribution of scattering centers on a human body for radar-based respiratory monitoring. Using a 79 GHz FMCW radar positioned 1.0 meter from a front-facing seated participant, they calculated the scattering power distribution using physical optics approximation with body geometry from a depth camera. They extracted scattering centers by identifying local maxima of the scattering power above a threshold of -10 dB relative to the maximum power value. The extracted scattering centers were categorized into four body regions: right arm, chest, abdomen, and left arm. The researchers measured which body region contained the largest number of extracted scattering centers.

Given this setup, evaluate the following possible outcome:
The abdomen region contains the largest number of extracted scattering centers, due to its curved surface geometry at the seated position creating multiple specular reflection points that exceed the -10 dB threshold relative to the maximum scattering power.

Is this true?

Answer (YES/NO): NO